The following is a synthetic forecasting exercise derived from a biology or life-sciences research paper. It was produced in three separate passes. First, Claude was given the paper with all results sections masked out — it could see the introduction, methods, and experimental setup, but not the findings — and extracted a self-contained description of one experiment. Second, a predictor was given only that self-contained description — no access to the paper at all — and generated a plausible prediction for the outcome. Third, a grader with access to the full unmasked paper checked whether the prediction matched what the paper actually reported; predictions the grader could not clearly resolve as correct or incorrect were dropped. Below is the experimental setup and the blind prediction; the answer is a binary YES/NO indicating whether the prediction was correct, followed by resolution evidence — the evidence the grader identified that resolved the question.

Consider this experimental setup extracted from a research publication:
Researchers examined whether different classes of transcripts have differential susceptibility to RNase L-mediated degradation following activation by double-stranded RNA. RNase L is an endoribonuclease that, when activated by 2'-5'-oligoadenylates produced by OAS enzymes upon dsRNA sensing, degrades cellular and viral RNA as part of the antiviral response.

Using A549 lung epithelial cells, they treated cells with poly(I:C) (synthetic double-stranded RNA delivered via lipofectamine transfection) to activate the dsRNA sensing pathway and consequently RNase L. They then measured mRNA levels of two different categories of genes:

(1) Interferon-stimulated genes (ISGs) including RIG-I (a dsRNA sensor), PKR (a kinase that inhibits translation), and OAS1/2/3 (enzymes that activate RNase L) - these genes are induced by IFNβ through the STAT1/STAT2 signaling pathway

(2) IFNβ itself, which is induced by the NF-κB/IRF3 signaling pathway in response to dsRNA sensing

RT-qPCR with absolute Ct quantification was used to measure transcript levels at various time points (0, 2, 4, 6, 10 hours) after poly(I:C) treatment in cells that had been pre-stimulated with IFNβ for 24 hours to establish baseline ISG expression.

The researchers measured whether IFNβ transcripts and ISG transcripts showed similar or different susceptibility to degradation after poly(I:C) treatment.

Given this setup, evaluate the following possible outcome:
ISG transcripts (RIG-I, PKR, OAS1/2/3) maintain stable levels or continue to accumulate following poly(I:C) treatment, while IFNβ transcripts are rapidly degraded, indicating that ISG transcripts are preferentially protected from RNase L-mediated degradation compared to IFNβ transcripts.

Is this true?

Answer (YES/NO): NO